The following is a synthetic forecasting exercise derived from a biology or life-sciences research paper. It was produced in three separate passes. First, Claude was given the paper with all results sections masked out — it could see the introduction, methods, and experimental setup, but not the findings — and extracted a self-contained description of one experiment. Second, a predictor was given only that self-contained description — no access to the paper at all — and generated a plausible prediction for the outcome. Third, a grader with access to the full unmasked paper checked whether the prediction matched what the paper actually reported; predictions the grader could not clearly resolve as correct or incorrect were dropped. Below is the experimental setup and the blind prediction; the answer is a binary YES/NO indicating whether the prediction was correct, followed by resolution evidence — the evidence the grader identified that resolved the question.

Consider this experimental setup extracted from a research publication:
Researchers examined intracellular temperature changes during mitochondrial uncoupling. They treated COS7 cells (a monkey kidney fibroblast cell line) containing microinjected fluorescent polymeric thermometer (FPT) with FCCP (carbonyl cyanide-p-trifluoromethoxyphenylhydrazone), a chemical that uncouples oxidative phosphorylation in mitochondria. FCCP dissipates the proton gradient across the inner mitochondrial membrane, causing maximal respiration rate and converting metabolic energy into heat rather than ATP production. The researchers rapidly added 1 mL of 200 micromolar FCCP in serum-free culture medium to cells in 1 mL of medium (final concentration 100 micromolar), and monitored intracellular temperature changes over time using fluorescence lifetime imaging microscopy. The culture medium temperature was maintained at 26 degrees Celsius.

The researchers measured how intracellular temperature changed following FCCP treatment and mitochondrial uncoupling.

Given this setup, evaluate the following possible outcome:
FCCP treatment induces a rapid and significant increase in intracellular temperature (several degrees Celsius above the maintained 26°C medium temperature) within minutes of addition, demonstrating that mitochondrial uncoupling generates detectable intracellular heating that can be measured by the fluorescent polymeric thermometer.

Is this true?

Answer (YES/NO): NO